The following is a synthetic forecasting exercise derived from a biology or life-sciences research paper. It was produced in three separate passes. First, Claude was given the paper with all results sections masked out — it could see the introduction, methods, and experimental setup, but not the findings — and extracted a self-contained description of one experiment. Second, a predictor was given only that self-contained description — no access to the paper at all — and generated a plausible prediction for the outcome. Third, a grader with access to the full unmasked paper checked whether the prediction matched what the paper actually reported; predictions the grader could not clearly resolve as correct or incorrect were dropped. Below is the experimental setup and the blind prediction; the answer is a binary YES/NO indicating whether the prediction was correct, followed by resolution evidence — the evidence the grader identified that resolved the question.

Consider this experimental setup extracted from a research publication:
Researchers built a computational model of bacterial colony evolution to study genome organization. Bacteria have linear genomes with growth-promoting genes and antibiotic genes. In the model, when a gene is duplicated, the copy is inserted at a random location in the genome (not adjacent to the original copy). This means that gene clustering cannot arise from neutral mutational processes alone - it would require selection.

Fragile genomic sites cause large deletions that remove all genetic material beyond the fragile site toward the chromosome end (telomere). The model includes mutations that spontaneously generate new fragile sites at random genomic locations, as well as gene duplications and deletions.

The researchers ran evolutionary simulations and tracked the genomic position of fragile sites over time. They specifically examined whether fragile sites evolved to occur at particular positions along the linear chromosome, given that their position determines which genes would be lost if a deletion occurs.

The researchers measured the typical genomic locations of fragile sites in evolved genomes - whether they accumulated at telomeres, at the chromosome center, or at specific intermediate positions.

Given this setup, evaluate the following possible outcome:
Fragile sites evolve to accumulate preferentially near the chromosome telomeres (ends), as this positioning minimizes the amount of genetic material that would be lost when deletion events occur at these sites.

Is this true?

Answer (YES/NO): NO